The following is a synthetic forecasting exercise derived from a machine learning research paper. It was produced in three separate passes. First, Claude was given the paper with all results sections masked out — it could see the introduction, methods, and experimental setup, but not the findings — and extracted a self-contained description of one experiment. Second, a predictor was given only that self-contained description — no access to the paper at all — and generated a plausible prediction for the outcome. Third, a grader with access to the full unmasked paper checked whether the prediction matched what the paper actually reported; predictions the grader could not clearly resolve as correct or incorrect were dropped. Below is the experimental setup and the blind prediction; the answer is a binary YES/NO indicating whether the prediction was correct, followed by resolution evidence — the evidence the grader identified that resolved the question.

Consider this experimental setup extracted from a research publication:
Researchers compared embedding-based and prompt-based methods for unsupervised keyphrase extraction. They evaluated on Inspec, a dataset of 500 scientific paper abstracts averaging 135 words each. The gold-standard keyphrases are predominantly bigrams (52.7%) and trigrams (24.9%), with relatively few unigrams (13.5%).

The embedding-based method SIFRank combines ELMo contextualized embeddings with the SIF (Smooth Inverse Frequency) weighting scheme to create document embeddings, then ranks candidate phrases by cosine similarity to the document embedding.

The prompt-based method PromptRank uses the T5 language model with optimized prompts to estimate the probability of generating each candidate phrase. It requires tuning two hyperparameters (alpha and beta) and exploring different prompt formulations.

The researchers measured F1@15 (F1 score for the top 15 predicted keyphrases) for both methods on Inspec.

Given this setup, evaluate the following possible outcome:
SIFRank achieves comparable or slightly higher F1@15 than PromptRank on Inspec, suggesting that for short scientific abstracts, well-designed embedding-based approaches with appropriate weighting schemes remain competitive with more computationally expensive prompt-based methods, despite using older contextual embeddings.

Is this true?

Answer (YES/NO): YES